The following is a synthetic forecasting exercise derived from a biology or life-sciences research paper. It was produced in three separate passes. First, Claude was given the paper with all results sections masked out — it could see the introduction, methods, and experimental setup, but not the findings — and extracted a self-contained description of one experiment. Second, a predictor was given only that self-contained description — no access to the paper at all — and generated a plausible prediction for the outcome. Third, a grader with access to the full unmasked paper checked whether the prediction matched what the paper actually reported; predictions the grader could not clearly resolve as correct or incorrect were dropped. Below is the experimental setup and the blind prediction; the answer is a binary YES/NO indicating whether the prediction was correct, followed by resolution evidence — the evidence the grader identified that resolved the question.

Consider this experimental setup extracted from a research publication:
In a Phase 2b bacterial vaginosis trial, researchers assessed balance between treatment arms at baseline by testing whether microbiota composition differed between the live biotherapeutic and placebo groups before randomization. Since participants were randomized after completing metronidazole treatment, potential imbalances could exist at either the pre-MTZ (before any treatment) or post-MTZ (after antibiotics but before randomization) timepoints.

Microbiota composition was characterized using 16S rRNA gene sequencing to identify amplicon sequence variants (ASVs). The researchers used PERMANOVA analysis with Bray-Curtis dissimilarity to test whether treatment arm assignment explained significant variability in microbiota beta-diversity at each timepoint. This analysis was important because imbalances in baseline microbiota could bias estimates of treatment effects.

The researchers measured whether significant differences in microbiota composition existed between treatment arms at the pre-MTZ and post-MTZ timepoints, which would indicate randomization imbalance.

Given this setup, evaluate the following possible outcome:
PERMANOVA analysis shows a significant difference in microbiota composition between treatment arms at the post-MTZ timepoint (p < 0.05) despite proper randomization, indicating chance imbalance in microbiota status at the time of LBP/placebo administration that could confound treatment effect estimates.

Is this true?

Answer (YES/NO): NO